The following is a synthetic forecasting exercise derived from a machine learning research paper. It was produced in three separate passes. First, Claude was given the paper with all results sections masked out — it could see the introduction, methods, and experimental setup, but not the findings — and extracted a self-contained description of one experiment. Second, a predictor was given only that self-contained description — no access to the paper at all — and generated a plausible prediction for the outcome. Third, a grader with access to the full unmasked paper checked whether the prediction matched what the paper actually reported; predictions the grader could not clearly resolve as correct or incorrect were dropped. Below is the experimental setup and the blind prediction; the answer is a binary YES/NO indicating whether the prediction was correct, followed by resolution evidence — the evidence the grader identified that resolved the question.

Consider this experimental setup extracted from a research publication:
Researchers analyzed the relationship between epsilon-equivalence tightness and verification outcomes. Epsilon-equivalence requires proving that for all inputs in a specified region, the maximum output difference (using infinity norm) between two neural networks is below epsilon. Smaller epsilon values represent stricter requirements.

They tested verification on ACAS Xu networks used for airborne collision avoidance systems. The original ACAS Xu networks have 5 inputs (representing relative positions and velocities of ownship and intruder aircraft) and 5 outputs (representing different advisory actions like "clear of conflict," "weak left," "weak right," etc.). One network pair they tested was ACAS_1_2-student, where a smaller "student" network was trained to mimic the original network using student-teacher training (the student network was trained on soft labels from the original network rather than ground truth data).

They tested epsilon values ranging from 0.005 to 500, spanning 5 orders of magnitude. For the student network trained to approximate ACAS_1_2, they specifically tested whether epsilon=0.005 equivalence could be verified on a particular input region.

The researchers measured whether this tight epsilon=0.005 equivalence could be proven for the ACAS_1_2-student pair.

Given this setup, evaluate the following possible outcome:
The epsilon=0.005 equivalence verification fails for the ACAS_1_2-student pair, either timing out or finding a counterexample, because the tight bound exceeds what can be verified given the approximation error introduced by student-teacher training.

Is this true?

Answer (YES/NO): YES